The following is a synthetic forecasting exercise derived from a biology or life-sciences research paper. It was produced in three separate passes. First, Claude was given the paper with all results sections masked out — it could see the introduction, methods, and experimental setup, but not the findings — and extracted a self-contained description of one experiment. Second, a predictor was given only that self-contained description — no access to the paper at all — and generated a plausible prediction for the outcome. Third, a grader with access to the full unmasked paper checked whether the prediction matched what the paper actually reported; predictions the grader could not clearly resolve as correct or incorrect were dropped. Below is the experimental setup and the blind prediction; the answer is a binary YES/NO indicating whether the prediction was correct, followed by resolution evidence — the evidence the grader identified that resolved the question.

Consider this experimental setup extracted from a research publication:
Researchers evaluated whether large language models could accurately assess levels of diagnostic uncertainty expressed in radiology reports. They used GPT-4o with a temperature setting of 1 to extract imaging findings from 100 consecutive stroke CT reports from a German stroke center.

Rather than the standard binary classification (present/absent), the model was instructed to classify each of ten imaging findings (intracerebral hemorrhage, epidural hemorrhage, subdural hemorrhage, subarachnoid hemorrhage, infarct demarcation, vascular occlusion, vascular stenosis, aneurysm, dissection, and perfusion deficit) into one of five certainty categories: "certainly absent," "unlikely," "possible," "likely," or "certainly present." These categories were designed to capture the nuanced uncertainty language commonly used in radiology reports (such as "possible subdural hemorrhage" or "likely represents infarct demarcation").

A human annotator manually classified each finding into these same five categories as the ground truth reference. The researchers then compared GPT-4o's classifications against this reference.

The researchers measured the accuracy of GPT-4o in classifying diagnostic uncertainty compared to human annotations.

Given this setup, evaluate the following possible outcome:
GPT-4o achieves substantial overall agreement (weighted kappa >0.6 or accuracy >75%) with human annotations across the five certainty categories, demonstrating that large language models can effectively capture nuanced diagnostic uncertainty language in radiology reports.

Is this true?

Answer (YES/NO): NO